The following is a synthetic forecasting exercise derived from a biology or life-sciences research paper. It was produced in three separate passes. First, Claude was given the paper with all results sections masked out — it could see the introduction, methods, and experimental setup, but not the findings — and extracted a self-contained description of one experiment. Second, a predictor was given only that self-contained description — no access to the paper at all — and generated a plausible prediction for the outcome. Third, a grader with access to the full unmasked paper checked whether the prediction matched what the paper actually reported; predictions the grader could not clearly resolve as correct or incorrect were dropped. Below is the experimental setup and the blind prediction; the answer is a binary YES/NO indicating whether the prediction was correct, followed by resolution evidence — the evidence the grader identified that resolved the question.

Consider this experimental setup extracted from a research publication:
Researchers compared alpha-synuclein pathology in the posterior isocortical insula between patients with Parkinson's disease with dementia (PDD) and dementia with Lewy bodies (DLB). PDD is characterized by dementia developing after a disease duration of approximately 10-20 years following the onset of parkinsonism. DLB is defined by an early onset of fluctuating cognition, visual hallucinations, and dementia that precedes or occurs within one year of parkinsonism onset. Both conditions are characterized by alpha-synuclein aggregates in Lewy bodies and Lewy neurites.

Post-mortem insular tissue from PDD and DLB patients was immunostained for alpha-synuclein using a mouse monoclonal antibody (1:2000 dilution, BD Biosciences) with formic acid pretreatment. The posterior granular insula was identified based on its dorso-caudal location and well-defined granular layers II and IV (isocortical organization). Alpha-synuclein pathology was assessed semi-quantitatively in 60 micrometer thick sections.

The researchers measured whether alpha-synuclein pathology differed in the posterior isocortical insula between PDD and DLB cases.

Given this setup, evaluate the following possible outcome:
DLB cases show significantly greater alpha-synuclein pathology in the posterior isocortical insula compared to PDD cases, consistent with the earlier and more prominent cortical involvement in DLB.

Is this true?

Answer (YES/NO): YES